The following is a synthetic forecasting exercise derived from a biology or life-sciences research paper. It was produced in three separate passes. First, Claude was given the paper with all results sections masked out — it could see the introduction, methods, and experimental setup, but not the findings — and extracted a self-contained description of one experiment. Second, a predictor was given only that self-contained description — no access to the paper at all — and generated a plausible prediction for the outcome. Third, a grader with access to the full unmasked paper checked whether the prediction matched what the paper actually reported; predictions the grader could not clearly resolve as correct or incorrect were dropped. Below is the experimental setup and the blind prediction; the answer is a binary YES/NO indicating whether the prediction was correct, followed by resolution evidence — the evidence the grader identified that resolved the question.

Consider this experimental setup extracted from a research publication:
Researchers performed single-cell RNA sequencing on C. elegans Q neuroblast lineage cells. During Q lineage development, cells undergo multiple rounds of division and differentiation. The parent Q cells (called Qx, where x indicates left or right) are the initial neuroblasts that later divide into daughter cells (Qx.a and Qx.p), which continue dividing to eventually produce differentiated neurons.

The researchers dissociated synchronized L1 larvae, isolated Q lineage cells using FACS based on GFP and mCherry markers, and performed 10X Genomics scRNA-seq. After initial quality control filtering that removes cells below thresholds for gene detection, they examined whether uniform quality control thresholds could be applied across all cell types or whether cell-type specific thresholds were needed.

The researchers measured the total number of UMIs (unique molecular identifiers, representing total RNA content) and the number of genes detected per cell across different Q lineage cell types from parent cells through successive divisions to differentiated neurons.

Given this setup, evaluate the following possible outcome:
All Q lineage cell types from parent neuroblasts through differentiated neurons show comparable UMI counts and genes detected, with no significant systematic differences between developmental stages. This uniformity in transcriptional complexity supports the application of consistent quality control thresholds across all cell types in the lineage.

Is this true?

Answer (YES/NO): NO